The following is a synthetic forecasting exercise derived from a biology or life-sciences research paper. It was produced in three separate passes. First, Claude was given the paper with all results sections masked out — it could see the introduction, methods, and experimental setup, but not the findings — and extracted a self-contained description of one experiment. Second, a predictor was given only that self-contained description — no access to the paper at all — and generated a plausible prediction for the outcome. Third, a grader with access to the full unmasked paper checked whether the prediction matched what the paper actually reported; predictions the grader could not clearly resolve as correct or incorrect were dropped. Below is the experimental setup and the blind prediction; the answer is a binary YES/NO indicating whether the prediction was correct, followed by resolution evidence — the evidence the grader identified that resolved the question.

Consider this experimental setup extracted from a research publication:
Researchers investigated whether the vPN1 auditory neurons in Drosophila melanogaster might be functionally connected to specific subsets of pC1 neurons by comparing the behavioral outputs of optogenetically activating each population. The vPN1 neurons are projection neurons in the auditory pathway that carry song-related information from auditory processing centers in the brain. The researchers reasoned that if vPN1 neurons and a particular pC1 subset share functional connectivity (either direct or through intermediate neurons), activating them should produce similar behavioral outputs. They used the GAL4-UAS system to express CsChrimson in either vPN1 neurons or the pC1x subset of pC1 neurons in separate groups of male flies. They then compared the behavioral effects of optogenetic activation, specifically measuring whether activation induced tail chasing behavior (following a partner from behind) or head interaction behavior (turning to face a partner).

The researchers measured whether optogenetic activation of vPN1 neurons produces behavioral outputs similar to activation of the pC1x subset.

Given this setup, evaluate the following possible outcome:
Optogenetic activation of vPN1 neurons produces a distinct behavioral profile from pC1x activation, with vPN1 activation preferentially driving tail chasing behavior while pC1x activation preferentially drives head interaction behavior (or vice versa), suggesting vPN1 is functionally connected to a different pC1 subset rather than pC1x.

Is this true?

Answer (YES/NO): NO